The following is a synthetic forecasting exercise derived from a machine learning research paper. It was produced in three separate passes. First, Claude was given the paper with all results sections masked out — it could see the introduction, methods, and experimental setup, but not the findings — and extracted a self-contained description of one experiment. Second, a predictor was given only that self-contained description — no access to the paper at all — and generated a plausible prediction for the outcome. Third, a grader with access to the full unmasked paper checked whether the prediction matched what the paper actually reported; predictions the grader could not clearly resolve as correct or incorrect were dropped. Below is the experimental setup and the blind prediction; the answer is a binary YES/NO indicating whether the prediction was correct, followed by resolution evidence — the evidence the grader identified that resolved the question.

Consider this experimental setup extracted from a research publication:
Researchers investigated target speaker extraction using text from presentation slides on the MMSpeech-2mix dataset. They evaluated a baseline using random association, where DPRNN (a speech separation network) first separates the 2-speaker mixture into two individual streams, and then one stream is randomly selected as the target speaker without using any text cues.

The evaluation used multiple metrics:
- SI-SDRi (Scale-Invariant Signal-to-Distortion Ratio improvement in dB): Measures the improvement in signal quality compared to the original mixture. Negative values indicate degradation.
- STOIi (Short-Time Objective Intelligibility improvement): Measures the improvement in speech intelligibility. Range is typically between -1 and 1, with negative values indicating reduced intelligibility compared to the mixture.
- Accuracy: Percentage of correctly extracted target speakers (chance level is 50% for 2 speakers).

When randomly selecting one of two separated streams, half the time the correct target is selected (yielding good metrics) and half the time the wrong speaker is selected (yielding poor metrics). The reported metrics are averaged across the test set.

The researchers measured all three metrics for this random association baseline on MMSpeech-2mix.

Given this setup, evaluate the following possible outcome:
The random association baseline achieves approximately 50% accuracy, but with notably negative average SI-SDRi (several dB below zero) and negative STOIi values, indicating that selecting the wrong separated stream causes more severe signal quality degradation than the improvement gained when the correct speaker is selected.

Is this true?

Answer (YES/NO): YES